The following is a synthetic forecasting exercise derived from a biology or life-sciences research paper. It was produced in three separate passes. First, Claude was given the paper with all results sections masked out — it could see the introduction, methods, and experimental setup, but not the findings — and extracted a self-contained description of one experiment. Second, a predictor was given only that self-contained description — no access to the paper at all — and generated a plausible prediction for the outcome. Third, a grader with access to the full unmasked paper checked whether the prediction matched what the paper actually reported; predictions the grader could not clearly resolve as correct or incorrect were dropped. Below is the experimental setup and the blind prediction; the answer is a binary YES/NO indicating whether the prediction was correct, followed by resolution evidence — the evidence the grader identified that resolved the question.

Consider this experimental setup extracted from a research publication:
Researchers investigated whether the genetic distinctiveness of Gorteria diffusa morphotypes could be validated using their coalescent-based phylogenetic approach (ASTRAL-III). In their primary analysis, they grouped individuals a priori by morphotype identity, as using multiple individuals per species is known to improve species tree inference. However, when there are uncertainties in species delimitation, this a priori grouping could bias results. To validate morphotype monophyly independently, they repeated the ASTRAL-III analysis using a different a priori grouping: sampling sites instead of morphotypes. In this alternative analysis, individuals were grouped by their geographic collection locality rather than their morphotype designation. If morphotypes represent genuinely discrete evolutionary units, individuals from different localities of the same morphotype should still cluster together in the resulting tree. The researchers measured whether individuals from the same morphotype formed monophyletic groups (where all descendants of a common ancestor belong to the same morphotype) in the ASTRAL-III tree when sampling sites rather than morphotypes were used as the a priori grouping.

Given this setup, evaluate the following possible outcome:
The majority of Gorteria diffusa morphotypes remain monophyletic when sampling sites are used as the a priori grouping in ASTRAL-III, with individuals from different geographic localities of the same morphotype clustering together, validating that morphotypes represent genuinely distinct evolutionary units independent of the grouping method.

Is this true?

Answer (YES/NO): YES